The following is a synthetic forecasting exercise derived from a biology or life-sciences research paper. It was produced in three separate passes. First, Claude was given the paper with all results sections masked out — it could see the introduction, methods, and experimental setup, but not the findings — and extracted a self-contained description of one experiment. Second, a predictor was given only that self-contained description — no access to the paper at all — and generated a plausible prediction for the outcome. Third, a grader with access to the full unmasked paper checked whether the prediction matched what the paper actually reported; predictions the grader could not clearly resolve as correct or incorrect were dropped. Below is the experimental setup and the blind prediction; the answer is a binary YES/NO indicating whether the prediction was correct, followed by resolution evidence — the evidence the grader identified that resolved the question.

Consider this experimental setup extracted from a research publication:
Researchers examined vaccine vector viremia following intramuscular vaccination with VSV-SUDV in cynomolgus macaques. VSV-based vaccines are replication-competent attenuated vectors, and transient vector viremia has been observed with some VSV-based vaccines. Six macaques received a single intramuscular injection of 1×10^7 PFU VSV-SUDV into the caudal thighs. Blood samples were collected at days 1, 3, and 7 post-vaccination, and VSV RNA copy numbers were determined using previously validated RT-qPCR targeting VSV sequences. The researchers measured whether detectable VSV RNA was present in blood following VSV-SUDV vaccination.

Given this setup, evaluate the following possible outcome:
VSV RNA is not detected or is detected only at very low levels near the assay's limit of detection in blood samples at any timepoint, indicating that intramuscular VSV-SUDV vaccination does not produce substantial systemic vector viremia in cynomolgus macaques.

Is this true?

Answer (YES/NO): NO